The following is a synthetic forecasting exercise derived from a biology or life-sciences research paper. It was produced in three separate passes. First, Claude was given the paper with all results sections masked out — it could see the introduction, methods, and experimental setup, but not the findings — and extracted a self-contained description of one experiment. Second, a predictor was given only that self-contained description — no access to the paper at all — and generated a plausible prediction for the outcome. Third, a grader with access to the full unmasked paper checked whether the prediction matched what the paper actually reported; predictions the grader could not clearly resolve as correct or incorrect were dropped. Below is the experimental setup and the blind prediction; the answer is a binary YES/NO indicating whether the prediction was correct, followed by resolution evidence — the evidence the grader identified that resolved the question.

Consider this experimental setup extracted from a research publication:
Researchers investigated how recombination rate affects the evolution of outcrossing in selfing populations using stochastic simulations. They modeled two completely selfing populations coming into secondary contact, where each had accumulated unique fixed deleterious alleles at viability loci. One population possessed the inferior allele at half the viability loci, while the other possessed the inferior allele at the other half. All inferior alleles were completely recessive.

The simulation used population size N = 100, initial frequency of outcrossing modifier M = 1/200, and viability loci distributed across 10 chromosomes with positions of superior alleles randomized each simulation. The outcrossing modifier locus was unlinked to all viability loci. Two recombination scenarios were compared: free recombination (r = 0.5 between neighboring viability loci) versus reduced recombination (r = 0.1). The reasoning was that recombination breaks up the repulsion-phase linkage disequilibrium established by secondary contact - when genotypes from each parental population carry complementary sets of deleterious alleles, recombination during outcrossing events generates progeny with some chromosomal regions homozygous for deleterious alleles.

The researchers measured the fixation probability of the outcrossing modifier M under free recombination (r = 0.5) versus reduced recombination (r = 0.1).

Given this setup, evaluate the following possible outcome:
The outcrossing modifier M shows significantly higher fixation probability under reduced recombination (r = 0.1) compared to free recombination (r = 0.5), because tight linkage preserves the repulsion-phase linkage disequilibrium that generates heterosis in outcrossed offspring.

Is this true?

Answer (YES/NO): NO